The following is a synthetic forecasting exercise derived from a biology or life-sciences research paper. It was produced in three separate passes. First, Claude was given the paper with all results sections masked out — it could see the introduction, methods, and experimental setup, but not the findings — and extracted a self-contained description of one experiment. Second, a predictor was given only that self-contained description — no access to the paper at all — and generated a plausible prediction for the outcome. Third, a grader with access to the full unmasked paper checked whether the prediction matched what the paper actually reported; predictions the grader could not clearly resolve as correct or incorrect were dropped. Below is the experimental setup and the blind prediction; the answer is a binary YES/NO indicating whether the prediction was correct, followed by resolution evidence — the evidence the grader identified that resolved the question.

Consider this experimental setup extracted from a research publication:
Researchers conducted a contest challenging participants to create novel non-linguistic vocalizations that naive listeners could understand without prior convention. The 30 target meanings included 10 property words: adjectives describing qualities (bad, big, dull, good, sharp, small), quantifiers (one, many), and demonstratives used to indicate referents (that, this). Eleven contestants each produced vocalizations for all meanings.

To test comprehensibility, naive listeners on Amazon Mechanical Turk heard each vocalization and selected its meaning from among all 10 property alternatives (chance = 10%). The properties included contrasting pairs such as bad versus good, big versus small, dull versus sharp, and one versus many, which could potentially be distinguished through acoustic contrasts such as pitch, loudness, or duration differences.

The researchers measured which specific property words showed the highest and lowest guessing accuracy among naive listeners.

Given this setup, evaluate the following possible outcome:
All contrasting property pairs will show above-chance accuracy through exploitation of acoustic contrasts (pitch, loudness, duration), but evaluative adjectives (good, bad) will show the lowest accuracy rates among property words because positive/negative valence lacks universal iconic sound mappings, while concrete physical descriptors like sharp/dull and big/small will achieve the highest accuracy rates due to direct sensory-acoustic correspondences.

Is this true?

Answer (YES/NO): NO